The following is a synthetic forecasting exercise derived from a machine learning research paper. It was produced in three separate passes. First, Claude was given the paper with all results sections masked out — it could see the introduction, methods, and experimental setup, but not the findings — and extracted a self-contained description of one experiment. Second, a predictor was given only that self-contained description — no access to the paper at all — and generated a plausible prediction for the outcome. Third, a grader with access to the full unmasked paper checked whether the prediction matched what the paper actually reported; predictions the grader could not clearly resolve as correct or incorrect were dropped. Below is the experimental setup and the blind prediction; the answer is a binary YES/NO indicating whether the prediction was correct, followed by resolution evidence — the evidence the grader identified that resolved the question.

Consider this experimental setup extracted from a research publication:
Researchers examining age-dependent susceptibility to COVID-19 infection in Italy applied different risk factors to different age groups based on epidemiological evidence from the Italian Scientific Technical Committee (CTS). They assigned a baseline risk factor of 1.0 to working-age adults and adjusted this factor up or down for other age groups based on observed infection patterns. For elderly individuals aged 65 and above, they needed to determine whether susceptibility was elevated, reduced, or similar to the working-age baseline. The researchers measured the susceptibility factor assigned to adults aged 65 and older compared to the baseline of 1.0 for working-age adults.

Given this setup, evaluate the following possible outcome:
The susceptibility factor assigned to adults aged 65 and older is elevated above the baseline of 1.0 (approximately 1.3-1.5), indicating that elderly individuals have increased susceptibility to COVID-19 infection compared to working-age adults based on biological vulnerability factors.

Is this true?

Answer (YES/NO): YES